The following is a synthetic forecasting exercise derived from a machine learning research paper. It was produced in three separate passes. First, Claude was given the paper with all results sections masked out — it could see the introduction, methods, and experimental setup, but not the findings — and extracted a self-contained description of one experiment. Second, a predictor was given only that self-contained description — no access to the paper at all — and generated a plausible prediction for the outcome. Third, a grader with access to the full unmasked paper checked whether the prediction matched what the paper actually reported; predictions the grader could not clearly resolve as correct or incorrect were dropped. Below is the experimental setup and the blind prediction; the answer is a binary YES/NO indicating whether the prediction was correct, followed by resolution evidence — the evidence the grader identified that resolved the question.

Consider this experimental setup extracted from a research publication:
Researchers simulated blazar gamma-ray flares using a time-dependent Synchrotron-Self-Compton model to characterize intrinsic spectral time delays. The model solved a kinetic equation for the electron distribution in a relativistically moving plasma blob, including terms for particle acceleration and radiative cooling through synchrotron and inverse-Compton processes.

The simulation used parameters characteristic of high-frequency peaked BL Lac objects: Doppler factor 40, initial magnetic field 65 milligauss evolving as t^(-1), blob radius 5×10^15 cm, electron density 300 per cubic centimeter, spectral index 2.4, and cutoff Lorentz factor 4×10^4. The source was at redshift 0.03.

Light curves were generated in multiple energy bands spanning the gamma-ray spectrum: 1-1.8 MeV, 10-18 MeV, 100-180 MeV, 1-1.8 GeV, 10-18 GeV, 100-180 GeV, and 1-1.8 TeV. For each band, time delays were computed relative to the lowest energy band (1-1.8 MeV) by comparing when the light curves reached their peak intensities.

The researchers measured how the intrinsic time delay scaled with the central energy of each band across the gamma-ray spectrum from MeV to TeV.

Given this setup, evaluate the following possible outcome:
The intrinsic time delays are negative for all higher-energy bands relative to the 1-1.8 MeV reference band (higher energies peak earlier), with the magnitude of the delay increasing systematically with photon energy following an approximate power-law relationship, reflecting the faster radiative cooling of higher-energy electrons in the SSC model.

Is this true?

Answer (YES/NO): NO